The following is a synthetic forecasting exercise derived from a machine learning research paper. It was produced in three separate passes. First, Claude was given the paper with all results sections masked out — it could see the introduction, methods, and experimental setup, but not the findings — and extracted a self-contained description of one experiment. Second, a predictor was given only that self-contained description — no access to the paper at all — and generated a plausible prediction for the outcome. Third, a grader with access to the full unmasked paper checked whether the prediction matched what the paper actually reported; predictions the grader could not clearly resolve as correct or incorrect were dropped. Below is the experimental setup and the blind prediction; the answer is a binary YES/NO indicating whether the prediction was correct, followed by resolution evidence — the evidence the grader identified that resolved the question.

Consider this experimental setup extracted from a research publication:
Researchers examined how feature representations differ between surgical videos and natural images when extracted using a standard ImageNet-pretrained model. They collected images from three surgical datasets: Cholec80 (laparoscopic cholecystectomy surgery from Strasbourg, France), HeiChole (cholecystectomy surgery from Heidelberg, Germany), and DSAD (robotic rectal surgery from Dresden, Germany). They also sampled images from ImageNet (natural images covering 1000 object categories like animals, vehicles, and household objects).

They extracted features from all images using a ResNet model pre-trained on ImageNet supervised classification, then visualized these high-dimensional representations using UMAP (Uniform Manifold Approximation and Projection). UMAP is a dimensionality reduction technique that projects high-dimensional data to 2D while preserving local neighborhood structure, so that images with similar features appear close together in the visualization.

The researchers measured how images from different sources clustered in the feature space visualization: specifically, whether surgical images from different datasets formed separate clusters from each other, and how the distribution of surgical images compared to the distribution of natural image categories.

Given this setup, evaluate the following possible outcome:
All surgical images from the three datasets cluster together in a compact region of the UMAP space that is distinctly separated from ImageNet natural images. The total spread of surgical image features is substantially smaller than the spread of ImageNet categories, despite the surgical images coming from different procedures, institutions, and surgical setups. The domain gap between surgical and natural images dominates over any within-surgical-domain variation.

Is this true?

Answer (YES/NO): YES